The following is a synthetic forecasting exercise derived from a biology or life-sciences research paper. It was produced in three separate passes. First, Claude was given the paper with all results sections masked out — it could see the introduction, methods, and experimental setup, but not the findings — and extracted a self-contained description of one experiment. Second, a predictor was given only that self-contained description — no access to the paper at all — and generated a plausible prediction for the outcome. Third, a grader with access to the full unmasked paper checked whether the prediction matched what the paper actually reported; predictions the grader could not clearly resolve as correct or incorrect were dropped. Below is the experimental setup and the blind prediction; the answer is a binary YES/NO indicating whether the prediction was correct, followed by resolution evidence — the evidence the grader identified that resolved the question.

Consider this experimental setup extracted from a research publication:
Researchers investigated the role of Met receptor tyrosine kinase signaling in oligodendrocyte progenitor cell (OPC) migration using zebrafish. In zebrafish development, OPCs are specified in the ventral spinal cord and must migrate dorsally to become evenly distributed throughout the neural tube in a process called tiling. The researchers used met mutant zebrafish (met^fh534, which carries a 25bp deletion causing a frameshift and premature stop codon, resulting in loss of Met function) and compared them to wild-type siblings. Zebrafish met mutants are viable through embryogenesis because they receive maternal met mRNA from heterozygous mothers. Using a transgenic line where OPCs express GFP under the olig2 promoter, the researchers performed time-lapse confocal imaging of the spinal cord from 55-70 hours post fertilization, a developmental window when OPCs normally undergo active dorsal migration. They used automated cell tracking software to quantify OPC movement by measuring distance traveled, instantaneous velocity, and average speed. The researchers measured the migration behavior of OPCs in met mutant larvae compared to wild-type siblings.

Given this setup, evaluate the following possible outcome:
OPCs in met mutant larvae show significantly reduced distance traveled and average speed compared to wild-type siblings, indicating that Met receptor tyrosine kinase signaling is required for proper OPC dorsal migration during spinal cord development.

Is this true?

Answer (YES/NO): NO